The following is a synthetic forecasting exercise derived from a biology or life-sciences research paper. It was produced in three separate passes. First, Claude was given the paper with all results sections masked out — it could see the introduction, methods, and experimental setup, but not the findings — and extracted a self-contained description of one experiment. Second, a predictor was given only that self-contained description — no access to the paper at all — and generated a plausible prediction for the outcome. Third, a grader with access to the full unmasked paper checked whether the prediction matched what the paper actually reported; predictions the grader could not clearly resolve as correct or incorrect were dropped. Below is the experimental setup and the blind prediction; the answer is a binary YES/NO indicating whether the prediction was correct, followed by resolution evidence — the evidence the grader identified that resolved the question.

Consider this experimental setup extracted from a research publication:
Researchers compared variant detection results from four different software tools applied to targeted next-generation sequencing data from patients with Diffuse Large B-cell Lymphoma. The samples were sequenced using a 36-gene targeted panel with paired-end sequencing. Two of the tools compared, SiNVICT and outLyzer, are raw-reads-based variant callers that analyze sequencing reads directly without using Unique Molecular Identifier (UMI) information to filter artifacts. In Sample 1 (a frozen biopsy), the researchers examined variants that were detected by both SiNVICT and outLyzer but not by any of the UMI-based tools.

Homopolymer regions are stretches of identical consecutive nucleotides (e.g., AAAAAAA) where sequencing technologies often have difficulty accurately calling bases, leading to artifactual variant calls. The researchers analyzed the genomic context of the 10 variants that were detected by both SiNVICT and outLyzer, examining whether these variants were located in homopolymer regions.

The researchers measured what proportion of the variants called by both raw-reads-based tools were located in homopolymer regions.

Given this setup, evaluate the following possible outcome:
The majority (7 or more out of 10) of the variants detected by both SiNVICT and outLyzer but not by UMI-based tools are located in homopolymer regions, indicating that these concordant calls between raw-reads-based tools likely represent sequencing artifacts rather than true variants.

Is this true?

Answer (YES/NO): YES